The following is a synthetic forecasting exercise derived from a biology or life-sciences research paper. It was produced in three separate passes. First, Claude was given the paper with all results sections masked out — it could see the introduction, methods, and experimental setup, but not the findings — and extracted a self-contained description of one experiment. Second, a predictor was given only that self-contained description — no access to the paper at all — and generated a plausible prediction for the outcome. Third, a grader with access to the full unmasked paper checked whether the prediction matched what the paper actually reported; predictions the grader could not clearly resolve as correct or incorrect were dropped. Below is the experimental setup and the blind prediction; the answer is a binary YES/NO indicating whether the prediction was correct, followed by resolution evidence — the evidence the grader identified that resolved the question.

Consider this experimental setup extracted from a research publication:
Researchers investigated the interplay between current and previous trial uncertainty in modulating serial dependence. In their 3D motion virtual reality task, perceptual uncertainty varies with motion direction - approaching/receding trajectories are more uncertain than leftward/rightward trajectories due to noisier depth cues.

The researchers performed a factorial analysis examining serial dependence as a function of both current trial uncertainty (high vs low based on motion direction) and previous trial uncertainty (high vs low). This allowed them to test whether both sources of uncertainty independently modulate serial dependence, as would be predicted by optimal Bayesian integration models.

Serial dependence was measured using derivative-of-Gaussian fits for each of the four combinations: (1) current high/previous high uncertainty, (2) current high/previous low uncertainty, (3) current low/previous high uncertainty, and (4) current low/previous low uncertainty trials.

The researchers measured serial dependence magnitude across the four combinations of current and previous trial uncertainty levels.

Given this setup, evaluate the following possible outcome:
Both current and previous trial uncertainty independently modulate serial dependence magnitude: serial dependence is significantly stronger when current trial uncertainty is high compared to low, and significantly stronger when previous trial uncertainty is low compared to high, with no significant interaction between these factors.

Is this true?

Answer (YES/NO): NO